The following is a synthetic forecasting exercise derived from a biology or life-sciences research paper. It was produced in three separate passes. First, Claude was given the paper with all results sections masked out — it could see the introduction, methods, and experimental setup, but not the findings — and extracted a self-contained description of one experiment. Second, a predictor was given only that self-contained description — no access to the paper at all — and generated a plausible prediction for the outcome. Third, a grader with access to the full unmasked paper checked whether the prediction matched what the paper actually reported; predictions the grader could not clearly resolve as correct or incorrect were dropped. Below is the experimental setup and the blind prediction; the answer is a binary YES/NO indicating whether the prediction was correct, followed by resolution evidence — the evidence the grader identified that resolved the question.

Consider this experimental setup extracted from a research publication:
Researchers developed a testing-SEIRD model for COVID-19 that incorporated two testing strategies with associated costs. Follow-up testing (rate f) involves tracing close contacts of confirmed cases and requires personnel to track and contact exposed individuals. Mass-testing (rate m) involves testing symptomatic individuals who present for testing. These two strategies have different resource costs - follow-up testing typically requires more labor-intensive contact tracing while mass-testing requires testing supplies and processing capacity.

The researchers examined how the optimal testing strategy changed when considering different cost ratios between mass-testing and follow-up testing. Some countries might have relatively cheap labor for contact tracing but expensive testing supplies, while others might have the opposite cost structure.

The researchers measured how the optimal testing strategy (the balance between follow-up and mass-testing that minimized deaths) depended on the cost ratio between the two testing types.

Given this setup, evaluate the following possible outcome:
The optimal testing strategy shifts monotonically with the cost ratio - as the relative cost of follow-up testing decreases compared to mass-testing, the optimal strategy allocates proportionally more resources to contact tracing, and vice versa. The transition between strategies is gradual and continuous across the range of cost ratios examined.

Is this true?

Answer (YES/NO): NO